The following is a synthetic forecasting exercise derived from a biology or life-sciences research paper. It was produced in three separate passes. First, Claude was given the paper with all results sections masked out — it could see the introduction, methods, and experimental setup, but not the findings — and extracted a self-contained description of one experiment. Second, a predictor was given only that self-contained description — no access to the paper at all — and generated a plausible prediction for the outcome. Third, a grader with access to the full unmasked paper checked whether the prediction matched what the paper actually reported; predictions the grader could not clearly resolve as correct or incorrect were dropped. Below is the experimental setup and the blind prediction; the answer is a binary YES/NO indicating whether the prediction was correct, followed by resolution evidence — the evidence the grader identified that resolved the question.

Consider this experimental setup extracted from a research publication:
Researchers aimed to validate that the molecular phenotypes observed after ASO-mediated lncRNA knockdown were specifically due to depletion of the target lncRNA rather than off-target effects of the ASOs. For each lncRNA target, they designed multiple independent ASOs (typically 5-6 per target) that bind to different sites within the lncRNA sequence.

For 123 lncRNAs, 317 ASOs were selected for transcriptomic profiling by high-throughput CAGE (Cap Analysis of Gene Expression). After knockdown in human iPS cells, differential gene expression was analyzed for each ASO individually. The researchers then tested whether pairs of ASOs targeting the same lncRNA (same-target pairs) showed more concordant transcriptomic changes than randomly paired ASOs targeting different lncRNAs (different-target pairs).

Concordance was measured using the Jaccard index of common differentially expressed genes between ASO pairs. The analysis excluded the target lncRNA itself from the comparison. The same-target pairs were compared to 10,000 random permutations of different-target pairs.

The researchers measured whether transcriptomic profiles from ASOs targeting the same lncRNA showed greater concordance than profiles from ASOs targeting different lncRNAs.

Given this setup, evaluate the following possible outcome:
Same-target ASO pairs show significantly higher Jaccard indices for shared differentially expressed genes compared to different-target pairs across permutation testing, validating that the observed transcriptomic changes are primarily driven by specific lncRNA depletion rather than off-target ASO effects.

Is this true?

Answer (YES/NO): YES